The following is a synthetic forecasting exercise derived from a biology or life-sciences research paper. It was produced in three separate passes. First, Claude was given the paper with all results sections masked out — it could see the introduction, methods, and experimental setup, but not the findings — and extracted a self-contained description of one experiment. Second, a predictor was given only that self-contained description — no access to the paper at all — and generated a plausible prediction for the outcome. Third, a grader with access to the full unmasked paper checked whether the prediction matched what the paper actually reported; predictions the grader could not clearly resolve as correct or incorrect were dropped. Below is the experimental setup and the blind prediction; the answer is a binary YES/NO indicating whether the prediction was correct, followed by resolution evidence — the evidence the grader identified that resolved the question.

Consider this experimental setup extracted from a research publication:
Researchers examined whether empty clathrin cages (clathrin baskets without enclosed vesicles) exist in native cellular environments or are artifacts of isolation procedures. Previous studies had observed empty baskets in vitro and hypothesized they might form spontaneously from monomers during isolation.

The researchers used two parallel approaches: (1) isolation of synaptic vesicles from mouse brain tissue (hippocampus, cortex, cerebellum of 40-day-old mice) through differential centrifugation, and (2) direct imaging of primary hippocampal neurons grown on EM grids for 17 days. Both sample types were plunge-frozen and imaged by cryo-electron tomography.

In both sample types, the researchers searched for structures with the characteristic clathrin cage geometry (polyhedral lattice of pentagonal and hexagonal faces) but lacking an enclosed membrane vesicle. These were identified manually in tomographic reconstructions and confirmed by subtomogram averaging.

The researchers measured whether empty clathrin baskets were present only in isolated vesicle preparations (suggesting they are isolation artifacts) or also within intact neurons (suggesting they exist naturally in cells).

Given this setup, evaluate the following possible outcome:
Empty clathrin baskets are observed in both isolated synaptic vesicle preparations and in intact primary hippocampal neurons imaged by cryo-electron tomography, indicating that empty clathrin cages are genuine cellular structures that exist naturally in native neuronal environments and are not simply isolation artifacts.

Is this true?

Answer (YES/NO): YES